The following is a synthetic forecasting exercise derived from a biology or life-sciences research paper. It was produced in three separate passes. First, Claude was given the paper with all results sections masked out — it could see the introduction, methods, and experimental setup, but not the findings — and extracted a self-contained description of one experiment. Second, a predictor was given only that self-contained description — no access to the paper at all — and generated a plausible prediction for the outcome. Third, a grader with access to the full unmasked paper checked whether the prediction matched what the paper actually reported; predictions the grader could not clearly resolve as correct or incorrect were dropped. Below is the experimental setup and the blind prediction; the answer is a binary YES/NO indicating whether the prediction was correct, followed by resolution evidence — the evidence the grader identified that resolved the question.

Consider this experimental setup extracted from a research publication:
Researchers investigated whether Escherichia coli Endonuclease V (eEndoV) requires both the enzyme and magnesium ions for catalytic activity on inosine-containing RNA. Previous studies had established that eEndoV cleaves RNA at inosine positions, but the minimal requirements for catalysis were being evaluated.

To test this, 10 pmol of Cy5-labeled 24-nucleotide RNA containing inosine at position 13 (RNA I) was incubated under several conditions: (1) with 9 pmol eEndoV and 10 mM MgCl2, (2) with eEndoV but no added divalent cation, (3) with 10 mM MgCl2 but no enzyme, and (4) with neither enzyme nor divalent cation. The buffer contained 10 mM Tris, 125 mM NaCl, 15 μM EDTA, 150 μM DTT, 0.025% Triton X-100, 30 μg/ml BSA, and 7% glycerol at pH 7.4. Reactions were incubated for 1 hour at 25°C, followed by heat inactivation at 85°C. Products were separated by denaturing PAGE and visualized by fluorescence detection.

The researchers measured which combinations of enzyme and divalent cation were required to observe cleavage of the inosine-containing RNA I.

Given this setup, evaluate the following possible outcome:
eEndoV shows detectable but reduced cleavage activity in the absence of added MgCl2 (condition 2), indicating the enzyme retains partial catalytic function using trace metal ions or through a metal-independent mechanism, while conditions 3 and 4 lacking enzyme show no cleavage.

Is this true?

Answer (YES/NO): NO